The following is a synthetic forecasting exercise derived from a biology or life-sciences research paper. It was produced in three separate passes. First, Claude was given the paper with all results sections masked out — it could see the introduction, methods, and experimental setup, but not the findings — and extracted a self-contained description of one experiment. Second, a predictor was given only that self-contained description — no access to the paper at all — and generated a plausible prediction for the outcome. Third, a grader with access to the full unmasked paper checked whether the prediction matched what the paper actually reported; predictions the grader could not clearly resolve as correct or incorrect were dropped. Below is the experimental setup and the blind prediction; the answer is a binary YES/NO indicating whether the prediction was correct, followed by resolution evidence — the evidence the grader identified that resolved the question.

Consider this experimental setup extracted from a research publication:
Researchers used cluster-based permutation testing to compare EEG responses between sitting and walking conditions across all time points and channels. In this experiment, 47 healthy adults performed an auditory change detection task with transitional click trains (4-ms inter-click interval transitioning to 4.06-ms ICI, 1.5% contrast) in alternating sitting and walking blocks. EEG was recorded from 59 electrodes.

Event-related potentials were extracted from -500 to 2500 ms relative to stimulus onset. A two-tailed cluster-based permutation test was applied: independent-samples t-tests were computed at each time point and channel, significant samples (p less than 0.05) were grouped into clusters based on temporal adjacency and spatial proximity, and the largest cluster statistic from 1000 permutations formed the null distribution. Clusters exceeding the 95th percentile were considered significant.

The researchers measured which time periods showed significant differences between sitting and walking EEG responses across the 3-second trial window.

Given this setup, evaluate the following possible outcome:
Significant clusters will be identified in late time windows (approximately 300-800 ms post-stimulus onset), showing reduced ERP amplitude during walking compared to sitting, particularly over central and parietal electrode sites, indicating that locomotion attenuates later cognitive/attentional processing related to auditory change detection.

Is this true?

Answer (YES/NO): NO